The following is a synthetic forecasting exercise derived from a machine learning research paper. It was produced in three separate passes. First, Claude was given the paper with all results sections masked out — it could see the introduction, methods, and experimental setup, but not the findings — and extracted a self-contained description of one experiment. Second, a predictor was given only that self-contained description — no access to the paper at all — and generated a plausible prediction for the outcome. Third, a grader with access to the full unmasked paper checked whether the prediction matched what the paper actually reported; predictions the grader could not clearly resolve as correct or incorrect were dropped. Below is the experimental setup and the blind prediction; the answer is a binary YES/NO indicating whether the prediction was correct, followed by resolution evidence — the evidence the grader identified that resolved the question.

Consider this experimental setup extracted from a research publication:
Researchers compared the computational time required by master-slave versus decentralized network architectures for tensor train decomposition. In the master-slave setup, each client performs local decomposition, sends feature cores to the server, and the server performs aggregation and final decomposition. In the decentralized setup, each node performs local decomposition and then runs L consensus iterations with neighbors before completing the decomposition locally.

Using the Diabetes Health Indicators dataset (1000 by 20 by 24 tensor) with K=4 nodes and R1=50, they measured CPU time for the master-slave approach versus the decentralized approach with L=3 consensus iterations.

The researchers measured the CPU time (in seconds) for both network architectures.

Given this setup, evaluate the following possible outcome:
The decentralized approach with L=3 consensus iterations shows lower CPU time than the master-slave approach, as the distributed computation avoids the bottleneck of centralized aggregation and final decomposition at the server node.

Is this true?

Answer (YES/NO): YES